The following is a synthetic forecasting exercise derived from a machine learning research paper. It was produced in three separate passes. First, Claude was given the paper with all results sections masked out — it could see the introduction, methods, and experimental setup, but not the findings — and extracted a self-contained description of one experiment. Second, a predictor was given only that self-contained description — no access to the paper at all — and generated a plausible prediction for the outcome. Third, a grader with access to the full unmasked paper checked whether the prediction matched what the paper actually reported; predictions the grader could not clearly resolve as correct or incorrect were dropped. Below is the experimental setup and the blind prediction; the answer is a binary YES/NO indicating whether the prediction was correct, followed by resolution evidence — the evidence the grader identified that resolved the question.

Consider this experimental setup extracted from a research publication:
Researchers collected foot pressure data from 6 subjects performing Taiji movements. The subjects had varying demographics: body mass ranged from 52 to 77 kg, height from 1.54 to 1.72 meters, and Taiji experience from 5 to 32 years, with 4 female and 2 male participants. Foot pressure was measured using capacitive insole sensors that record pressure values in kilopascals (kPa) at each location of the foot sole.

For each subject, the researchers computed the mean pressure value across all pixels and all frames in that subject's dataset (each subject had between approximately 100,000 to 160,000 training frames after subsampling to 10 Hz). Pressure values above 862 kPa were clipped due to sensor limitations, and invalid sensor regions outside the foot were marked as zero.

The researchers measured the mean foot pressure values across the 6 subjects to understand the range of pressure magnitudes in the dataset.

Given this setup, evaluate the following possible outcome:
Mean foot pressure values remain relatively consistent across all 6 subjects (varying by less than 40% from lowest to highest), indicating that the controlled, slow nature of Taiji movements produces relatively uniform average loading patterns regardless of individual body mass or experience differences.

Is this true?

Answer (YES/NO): NO